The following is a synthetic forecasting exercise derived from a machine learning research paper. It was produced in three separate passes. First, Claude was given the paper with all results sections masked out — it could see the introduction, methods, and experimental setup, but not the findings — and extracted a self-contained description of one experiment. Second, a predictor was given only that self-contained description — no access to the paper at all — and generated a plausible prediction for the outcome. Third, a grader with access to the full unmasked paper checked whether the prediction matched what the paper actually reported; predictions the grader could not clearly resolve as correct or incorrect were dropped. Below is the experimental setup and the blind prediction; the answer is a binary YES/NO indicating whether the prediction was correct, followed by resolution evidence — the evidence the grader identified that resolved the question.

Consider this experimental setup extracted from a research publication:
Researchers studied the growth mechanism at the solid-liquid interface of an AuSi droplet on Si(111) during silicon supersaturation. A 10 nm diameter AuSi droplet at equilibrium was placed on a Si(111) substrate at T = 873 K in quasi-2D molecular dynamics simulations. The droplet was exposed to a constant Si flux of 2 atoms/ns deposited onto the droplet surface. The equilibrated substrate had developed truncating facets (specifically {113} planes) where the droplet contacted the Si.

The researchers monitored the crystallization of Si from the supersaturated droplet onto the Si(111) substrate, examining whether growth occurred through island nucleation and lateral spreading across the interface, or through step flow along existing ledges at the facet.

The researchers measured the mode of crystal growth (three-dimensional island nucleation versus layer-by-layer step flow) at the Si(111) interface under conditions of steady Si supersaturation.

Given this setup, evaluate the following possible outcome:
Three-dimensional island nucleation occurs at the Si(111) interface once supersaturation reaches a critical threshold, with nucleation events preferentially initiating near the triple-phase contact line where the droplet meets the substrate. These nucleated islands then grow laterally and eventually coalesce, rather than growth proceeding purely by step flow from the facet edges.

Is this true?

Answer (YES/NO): NO